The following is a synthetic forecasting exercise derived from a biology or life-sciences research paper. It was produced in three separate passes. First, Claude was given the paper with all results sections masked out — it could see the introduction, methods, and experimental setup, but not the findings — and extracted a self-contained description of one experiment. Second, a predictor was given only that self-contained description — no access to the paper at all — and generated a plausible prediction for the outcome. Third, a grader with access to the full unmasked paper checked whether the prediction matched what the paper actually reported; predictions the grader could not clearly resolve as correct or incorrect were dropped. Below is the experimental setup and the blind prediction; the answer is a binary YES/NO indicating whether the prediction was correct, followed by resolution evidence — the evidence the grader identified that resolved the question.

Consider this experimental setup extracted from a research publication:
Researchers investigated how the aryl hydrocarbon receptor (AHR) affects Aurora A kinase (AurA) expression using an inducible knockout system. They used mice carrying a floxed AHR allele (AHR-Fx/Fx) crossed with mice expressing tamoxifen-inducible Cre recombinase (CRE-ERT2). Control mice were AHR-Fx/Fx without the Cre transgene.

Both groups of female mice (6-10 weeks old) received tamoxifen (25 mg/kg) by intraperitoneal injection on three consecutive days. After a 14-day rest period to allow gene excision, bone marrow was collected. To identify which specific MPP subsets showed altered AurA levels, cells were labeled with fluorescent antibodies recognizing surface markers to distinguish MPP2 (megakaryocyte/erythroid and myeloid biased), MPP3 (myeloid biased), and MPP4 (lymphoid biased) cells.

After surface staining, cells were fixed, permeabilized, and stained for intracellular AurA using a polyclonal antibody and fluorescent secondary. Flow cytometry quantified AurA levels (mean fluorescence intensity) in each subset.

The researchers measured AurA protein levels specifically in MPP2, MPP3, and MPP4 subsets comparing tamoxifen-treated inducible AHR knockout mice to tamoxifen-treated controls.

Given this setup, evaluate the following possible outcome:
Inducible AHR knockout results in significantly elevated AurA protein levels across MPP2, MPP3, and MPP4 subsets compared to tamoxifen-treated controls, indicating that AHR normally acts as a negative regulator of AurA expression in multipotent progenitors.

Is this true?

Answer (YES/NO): NO